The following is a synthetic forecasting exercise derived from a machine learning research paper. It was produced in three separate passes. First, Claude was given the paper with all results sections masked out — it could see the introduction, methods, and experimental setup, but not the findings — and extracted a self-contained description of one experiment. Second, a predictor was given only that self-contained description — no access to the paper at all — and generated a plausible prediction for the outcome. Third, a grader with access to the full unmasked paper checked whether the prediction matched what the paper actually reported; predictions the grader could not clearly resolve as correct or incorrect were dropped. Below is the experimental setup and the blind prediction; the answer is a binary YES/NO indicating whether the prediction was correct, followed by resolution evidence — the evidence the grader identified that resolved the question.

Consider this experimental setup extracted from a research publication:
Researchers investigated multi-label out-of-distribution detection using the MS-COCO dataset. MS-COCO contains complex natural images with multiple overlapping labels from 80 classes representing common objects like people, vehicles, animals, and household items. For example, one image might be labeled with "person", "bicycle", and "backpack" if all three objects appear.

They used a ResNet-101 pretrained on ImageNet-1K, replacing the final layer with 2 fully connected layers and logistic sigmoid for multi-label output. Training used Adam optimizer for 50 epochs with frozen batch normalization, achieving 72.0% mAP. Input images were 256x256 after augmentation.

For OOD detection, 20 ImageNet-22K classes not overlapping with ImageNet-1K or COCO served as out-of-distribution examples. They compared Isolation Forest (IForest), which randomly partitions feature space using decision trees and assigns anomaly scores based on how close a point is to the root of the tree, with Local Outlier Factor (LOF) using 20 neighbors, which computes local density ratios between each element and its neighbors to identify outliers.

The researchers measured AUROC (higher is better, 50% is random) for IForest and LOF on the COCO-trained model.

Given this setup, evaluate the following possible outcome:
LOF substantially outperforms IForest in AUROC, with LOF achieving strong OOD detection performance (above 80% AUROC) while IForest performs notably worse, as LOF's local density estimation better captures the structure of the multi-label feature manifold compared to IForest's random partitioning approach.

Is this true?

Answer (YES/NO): NO